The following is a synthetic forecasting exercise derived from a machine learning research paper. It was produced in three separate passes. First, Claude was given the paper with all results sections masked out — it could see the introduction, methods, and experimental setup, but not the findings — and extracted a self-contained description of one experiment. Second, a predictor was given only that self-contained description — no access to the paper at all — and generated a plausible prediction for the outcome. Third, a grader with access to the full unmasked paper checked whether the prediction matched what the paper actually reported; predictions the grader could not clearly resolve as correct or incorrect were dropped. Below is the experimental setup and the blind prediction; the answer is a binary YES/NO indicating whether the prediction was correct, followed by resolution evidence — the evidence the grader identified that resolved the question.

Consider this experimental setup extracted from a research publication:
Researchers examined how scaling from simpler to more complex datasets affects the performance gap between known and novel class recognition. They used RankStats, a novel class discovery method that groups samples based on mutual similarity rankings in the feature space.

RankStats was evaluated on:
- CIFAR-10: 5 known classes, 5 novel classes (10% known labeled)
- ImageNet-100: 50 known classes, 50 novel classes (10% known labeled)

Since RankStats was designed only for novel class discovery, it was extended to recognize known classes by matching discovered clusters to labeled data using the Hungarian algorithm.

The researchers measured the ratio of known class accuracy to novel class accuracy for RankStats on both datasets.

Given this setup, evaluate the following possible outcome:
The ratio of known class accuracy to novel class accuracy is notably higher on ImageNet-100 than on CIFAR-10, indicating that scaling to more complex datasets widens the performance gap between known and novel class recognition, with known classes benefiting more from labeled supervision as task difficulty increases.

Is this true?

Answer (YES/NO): YES